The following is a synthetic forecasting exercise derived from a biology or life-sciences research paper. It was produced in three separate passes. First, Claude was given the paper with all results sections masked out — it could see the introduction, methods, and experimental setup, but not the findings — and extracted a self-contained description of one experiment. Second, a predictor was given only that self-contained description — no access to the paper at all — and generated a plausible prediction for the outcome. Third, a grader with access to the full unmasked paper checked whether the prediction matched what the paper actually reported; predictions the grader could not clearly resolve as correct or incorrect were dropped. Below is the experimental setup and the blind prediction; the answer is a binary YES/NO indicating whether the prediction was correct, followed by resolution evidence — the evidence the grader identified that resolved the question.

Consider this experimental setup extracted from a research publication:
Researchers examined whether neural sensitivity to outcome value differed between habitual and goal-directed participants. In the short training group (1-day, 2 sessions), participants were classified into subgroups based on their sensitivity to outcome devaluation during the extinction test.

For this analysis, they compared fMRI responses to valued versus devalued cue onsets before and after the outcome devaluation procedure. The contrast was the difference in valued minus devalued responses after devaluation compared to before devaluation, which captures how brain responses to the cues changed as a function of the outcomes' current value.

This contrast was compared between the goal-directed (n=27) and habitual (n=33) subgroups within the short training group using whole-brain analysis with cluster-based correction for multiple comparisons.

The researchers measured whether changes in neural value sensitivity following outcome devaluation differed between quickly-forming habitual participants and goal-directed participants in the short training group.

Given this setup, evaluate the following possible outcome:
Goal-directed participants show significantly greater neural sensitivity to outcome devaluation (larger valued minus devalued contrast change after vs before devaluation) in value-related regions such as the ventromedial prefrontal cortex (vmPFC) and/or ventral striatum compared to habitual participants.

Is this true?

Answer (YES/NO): NO